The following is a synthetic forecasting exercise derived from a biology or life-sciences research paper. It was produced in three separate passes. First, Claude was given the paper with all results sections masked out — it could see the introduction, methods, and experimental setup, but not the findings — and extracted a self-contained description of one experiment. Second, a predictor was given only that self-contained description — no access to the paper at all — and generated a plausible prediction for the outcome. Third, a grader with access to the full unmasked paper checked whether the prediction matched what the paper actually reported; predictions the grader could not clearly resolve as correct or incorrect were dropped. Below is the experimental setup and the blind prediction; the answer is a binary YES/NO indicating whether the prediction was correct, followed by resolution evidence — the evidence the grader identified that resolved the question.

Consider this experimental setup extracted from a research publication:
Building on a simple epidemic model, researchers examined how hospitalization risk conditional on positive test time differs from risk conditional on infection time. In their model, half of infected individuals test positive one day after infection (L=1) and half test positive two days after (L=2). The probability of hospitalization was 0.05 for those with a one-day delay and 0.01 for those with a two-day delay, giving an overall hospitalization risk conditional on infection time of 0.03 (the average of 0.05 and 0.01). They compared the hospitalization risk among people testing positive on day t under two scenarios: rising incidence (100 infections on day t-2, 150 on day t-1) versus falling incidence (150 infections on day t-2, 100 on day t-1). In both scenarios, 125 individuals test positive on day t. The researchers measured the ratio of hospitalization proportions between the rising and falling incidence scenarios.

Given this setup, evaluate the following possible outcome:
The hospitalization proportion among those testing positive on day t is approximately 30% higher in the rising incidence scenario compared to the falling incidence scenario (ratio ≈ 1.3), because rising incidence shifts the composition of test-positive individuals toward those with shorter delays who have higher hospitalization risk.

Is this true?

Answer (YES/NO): YES